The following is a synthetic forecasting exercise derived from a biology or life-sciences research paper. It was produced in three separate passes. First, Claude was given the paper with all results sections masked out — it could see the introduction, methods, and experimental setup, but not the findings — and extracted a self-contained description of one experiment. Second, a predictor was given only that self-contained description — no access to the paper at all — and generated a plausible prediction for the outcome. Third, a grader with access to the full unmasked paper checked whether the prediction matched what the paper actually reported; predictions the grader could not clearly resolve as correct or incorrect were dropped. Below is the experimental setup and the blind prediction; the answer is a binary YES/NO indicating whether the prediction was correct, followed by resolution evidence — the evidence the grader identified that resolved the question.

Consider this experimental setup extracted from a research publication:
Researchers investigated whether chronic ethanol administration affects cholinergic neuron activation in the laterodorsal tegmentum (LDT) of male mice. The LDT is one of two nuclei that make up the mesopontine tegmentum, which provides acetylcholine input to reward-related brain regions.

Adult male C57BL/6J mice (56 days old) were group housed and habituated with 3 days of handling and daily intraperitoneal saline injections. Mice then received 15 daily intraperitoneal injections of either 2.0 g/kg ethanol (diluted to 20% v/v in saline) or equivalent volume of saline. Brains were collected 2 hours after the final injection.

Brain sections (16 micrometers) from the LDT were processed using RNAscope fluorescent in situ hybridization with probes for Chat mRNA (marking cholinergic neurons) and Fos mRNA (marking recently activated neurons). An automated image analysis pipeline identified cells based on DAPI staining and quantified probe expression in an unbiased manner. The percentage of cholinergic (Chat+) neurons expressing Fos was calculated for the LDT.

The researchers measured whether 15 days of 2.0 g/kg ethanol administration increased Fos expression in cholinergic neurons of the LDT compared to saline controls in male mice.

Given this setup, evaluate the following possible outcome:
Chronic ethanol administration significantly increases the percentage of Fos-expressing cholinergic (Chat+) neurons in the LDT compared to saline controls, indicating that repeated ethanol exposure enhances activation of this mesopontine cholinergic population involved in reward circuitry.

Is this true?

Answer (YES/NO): NO